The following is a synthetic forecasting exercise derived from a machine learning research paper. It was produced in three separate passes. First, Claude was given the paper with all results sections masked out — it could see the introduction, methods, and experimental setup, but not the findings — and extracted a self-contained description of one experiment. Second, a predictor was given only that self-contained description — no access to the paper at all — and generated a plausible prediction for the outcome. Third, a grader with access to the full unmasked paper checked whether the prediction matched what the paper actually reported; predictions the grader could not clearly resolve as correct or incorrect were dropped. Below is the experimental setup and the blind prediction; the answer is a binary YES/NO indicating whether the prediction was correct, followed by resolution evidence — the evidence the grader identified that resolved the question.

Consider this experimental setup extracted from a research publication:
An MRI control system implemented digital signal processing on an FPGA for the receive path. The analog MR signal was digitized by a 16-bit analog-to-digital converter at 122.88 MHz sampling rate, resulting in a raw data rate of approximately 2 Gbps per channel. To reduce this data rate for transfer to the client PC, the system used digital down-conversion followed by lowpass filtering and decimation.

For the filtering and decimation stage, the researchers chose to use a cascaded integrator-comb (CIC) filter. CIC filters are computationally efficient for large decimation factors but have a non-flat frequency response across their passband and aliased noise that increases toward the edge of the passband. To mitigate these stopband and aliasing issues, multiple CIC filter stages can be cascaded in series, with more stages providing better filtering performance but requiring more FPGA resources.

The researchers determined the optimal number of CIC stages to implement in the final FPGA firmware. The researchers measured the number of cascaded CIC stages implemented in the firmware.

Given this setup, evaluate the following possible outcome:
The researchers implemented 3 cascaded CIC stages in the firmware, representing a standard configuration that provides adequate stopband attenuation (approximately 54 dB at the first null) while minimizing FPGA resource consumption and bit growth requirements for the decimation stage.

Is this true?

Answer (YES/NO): NO